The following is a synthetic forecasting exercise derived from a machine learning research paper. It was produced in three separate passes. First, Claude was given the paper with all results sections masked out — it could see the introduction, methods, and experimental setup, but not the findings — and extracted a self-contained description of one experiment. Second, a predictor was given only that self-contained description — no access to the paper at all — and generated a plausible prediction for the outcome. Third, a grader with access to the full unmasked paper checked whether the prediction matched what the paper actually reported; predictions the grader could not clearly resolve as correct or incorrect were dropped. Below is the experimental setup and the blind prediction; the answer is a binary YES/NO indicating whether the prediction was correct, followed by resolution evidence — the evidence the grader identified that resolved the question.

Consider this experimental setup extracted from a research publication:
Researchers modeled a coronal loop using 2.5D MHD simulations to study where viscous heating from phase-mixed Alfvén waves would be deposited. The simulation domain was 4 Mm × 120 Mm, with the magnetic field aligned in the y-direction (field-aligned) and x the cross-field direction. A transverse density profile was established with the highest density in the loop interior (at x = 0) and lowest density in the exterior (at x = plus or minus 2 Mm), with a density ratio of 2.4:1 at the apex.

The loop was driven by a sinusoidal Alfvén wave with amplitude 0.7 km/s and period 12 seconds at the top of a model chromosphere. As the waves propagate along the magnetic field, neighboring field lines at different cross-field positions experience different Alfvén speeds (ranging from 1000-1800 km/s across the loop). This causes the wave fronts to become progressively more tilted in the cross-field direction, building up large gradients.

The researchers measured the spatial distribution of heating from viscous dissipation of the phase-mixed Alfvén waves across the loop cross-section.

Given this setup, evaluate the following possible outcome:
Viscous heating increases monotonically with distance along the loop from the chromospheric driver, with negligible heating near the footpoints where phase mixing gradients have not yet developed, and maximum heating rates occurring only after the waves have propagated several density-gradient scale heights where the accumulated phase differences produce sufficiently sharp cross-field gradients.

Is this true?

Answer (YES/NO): NO